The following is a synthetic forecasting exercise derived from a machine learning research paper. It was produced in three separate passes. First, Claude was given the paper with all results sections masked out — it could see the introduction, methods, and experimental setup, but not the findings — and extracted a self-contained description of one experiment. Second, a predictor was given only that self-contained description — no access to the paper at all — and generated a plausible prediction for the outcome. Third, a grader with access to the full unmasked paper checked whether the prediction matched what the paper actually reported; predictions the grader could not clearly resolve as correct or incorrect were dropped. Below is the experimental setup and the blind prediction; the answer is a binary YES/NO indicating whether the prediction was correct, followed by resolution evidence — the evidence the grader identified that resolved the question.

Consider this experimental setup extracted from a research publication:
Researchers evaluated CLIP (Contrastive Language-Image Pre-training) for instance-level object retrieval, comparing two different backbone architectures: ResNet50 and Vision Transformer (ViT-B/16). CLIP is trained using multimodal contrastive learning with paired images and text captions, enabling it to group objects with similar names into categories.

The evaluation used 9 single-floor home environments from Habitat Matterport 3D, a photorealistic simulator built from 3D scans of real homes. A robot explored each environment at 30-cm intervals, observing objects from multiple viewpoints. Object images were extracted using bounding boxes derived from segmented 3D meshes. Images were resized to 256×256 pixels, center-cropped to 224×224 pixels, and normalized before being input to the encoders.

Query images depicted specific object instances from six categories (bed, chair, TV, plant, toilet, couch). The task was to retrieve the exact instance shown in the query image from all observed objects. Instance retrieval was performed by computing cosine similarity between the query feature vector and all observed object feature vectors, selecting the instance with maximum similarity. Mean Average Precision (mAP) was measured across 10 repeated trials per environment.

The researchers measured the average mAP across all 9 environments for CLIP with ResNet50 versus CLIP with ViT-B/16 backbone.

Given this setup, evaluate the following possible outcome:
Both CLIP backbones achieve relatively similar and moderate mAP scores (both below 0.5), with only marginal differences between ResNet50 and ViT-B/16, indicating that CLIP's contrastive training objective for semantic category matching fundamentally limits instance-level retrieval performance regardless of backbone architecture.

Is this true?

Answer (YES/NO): YES